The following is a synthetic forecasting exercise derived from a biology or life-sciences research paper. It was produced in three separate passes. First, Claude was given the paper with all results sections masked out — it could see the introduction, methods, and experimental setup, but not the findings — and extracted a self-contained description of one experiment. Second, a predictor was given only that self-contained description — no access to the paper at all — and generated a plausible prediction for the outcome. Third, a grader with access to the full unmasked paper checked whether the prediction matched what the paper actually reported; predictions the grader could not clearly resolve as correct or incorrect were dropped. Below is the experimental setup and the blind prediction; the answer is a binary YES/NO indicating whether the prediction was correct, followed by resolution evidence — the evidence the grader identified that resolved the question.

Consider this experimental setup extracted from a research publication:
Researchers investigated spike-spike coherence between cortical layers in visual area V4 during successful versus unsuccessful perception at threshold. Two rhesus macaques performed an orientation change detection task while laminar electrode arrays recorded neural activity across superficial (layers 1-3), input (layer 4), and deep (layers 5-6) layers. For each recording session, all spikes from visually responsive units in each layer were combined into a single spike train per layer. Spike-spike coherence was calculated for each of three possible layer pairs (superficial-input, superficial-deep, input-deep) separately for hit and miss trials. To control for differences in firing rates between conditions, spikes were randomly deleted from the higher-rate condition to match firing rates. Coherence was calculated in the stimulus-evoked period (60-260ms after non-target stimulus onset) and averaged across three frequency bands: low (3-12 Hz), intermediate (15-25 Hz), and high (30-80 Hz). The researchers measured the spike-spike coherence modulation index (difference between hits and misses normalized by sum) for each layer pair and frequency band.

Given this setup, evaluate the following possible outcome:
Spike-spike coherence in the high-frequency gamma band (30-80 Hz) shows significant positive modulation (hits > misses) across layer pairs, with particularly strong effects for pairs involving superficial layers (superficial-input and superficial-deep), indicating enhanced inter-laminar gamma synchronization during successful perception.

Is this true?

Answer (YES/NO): NO